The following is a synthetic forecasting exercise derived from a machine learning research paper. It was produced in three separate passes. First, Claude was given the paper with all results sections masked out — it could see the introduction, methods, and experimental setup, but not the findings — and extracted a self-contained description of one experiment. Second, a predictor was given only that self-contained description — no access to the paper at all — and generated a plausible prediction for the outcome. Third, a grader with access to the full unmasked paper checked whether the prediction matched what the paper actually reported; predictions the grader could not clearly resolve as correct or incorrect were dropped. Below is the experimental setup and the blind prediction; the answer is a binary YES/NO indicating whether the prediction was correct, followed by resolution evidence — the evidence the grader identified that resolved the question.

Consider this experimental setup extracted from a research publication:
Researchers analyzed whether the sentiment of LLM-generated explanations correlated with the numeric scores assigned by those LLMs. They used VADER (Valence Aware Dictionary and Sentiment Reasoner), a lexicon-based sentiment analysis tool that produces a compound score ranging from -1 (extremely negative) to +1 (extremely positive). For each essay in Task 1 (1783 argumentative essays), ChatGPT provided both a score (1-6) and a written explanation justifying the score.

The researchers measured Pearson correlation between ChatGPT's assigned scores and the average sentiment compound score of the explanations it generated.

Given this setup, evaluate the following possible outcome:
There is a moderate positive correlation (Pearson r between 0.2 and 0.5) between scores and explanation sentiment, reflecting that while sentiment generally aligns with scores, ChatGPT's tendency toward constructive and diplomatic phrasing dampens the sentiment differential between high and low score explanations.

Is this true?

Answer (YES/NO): NO